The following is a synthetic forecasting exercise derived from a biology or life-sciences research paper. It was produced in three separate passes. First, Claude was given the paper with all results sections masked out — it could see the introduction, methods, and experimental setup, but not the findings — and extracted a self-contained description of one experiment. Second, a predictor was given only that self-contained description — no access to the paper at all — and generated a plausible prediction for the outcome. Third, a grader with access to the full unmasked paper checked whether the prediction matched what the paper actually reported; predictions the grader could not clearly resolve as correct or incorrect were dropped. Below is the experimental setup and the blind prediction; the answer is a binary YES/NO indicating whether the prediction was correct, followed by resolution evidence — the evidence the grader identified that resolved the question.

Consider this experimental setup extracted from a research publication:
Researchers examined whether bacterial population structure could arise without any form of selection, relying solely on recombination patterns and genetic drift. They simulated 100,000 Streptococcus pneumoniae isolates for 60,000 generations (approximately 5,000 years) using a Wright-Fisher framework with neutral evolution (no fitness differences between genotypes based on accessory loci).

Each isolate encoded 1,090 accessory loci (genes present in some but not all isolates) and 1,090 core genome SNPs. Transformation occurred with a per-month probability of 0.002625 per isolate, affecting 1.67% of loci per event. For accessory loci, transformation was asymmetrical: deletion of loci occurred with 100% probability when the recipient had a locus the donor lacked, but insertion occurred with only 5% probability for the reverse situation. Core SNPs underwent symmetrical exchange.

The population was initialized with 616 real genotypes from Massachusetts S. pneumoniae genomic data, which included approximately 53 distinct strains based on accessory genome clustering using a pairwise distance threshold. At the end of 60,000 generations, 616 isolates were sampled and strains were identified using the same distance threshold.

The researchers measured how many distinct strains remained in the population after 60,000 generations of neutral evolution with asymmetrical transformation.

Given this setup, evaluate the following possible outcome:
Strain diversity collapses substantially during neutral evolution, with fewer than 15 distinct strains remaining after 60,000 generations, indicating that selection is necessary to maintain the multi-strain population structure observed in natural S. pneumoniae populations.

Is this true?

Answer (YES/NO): YES